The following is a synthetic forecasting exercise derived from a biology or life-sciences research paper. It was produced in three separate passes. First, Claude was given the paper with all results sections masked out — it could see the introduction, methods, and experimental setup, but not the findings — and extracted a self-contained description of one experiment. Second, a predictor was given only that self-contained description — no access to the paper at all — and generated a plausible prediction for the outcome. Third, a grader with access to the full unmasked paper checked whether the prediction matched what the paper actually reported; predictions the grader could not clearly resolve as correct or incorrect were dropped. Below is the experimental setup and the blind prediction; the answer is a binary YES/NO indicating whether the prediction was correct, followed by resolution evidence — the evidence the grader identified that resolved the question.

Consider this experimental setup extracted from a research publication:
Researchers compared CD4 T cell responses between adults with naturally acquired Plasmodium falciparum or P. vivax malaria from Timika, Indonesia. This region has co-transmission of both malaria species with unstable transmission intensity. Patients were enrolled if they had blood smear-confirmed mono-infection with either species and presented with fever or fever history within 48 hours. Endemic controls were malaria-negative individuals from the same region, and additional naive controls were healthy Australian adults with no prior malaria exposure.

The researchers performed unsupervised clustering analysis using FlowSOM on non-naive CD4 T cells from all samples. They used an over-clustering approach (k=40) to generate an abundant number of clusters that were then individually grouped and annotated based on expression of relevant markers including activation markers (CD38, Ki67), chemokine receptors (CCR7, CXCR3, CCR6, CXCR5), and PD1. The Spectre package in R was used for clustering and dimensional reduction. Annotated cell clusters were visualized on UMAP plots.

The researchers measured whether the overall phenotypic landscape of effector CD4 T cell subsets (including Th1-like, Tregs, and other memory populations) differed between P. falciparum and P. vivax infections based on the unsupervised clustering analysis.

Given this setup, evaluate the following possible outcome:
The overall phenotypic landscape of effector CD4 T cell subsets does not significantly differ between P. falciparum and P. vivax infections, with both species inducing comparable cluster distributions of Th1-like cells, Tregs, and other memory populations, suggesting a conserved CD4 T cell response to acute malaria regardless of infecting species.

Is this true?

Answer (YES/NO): YES